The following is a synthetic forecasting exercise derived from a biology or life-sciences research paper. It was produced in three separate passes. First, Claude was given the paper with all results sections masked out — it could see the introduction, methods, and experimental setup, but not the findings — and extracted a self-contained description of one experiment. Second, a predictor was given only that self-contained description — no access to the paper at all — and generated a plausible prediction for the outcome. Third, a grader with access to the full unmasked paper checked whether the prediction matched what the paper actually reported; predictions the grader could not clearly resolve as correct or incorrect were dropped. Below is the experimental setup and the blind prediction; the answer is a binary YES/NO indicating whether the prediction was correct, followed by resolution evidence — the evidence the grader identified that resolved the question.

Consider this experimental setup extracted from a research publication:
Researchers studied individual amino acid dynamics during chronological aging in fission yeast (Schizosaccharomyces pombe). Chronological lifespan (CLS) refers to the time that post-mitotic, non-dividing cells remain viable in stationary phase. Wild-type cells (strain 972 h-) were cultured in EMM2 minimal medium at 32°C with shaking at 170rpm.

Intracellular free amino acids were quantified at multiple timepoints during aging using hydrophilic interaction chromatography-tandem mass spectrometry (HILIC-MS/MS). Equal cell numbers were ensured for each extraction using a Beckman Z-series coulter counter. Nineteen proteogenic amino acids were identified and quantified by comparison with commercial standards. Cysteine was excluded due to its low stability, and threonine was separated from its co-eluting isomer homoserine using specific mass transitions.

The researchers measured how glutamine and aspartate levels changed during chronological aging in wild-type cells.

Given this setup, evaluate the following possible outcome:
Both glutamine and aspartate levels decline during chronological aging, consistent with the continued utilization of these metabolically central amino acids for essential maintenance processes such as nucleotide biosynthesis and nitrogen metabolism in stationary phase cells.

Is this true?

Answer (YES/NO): NO